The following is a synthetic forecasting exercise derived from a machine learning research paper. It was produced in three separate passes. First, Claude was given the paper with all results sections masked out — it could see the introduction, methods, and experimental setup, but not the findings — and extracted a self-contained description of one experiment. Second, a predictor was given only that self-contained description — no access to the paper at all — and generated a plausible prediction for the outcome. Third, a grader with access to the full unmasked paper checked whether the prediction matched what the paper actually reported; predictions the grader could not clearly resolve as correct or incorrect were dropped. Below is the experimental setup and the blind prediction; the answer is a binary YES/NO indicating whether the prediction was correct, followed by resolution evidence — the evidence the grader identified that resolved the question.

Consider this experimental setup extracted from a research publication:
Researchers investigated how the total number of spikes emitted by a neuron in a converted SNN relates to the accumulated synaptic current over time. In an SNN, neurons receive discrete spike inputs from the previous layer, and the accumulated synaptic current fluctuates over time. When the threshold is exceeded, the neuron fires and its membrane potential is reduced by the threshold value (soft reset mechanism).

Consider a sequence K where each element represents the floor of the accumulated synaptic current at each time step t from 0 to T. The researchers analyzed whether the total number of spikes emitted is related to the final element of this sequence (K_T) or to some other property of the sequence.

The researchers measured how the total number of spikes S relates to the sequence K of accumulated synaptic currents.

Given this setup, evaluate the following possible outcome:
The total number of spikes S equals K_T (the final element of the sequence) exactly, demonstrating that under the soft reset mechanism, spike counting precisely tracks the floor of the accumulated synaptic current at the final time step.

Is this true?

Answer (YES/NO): NO